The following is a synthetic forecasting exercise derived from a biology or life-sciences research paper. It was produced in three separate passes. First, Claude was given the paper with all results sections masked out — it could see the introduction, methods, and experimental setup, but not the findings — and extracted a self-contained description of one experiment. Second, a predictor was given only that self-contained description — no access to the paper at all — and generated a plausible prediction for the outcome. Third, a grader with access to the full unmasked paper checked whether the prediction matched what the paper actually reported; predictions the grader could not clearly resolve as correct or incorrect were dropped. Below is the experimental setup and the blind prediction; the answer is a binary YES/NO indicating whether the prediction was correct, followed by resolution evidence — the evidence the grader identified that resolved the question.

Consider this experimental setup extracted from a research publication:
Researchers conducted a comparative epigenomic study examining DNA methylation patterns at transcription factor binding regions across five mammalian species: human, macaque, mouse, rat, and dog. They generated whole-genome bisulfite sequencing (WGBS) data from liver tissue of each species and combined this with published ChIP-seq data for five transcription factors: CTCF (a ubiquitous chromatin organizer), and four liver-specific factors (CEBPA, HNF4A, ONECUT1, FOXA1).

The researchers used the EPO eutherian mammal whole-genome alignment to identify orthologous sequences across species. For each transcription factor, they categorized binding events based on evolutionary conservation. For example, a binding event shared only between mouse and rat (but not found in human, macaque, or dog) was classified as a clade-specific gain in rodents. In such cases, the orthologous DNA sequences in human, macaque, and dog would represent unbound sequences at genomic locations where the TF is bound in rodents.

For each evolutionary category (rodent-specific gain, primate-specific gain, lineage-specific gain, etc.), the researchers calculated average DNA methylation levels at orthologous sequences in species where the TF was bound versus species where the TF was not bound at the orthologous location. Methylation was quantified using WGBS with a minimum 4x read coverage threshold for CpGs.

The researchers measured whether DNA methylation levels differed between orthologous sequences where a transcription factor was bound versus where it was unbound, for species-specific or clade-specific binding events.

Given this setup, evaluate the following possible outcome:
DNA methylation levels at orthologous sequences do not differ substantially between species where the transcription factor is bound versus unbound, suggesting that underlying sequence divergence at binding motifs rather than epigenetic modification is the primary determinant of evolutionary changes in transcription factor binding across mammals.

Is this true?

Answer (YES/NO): NO